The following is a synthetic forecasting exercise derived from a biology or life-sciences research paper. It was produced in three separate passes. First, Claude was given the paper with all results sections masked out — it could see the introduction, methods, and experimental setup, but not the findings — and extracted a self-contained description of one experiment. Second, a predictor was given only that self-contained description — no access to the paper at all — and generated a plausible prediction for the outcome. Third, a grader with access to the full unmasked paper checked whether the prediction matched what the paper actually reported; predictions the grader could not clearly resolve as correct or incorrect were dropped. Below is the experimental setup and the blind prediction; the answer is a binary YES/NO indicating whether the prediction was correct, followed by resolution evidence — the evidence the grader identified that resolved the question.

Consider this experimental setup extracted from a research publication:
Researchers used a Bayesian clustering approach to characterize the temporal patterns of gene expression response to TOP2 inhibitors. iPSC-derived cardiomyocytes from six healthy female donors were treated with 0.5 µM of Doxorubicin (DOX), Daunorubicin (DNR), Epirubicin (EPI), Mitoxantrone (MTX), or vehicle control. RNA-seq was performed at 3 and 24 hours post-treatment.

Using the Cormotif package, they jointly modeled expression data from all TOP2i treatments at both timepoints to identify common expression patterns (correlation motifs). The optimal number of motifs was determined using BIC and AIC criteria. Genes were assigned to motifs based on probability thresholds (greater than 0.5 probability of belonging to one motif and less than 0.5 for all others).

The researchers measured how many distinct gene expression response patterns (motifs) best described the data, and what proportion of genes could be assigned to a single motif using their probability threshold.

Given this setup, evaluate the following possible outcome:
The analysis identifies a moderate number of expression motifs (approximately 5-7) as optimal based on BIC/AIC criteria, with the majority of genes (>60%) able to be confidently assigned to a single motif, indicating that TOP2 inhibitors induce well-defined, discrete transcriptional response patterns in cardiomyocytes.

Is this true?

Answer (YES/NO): NO